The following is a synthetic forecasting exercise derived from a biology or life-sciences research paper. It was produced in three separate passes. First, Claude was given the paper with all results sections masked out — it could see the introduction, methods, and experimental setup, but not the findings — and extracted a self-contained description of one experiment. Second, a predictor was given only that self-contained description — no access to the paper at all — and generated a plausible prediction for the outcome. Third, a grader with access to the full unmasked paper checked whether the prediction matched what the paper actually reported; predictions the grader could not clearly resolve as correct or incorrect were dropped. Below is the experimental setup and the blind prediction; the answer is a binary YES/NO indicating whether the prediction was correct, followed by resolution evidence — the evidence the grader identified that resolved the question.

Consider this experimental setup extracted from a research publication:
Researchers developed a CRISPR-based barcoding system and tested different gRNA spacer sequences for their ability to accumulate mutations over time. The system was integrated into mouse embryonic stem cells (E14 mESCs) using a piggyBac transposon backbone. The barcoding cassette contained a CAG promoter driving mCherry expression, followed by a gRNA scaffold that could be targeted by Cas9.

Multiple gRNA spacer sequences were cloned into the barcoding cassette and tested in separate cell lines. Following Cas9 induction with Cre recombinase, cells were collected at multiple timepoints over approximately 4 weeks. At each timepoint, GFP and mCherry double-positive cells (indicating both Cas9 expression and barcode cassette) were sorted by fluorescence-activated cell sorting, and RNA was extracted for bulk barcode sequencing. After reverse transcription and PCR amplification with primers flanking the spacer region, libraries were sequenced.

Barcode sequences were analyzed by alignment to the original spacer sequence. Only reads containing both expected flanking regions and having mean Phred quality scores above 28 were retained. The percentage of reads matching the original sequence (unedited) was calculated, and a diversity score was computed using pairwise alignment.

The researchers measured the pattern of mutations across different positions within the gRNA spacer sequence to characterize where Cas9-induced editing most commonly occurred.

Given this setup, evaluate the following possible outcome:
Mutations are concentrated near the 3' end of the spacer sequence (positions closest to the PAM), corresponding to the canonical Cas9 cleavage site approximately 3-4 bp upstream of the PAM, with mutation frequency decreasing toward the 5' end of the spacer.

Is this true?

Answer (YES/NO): YES